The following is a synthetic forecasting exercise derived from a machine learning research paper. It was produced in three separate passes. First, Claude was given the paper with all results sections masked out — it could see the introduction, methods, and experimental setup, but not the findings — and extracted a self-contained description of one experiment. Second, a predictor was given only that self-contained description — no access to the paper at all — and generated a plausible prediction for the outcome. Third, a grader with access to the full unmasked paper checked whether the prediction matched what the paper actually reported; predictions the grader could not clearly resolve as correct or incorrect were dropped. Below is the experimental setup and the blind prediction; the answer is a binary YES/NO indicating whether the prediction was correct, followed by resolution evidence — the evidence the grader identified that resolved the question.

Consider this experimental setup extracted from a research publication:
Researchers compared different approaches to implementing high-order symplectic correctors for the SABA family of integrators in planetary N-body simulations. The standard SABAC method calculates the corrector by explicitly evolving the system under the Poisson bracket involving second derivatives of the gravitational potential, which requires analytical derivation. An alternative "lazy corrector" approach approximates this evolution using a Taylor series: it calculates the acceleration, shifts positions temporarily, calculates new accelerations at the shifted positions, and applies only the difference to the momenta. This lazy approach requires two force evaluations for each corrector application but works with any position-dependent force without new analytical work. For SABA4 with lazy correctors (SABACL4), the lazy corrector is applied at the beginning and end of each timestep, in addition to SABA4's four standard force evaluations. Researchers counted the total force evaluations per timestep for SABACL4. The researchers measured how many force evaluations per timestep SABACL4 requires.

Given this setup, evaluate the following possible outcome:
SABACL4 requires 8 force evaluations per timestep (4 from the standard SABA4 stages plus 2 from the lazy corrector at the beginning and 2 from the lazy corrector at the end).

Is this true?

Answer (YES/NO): NO